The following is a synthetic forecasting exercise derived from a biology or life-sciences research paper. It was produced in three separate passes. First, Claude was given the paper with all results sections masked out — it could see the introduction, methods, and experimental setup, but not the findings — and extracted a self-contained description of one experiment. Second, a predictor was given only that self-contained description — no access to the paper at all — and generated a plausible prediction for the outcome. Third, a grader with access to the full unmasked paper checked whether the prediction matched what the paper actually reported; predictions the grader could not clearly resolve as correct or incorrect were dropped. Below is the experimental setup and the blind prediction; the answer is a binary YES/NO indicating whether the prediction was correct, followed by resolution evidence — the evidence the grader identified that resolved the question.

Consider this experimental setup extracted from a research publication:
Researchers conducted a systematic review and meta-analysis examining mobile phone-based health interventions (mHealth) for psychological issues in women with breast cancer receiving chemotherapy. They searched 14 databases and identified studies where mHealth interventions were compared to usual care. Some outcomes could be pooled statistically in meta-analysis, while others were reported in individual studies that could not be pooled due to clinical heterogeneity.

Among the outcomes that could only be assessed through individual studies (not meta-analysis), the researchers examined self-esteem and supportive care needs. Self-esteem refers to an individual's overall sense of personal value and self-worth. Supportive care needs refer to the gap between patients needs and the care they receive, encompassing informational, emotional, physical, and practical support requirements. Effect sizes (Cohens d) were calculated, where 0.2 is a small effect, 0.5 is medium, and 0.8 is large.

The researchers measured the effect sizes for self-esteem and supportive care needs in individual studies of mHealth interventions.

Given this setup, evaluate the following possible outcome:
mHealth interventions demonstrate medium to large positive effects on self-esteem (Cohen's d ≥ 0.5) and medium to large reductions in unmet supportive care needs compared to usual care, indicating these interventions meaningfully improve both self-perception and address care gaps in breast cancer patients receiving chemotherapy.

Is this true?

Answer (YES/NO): YES